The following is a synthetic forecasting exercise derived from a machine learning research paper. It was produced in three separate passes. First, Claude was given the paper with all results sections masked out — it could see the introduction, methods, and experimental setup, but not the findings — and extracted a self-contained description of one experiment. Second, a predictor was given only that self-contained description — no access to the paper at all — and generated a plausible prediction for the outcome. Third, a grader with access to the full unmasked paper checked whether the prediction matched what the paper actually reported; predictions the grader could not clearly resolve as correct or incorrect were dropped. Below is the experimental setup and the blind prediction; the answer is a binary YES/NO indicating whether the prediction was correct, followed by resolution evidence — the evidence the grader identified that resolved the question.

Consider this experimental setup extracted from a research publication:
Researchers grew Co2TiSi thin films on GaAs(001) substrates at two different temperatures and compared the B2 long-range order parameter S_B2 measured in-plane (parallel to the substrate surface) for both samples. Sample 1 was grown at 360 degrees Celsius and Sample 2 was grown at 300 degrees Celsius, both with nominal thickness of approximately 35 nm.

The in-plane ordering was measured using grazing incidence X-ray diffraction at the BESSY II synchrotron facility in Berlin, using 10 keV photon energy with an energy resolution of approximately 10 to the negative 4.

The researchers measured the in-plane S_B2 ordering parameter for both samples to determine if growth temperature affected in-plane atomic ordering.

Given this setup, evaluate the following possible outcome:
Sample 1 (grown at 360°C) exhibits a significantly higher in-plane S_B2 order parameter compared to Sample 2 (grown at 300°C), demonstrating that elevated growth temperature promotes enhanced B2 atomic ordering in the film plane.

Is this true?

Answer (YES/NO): NO